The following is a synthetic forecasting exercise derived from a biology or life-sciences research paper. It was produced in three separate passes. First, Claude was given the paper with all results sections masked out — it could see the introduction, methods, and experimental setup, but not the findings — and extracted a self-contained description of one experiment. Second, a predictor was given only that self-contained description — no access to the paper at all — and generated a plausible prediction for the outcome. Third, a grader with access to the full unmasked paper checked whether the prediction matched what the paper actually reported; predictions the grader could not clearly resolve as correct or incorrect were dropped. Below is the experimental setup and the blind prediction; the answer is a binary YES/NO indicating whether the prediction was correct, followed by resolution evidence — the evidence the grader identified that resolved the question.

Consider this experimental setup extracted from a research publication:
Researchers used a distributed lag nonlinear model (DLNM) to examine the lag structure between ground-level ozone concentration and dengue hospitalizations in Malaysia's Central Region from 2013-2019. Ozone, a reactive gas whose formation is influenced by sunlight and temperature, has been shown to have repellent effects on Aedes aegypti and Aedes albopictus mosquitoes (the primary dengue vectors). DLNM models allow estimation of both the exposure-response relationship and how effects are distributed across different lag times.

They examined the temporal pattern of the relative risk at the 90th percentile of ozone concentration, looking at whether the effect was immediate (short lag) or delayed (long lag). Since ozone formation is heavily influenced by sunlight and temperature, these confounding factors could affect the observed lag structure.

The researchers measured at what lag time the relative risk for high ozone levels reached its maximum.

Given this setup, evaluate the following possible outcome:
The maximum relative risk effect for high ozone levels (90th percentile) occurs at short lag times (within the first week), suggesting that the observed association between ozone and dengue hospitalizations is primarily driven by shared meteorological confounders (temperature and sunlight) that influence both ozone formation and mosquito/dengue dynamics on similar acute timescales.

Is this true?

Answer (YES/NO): NO